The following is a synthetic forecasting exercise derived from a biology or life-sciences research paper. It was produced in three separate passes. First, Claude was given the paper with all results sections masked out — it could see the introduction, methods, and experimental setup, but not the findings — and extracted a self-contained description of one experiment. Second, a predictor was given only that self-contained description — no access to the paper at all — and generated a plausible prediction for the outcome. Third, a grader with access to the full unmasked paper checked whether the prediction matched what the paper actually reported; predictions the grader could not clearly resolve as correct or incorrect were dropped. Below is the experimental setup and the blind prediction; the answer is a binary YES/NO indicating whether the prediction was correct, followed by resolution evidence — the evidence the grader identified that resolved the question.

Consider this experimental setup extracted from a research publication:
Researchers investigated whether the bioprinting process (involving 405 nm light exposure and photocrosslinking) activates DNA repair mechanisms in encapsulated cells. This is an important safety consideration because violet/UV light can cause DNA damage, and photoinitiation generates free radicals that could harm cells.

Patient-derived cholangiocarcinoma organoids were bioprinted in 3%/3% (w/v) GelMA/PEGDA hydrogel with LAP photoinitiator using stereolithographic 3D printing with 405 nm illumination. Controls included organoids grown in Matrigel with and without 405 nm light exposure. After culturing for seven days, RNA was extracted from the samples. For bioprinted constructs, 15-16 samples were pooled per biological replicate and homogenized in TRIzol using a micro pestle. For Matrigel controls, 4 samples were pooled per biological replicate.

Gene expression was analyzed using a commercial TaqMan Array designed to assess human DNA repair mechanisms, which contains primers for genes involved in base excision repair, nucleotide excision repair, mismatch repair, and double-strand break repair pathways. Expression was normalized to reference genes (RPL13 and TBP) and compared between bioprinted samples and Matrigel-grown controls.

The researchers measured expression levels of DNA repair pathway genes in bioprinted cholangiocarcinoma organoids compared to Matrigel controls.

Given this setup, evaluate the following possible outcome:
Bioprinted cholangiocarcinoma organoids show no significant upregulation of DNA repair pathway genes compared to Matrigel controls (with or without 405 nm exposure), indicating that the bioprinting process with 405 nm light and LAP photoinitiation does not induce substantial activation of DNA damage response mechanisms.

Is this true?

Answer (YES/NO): NO